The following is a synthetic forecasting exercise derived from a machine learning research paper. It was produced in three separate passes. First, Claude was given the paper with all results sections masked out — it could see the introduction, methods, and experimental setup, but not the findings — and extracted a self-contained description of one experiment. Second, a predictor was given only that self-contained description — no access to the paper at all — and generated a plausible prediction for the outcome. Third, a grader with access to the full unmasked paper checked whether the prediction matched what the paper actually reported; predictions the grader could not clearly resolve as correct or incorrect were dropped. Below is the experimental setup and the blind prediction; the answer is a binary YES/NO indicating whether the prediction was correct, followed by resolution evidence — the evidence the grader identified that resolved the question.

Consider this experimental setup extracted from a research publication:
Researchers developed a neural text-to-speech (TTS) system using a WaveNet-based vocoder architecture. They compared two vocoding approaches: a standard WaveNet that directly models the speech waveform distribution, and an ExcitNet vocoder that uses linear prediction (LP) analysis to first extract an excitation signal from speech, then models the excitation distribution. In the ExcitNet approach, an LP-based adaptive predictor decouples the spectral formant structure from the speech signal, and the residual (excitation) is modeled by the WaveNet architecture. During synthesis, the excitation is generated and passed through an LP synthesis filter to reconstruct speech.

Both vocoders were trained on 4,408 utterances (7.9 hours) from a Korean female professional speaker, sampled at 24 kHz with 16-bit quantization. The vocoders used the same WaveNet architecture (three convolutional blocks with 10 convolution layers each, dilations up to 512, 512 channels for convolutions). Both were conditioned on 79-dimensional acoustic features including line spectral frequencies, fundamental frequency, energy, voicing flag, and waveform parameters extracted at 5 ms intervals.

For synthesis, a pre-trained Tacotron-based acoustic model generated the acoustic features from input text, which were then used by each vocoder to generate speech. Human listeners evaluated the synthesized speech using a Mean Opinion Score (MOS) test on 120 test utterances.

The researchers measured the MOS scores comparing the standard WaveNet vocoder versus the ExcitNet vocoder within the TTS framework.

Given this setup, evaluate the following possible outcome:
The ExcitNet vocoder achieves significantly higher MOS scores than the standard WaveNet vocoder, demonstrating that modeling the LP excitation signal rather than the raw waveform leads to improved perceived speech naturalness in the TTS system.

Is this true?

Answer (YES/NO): YES